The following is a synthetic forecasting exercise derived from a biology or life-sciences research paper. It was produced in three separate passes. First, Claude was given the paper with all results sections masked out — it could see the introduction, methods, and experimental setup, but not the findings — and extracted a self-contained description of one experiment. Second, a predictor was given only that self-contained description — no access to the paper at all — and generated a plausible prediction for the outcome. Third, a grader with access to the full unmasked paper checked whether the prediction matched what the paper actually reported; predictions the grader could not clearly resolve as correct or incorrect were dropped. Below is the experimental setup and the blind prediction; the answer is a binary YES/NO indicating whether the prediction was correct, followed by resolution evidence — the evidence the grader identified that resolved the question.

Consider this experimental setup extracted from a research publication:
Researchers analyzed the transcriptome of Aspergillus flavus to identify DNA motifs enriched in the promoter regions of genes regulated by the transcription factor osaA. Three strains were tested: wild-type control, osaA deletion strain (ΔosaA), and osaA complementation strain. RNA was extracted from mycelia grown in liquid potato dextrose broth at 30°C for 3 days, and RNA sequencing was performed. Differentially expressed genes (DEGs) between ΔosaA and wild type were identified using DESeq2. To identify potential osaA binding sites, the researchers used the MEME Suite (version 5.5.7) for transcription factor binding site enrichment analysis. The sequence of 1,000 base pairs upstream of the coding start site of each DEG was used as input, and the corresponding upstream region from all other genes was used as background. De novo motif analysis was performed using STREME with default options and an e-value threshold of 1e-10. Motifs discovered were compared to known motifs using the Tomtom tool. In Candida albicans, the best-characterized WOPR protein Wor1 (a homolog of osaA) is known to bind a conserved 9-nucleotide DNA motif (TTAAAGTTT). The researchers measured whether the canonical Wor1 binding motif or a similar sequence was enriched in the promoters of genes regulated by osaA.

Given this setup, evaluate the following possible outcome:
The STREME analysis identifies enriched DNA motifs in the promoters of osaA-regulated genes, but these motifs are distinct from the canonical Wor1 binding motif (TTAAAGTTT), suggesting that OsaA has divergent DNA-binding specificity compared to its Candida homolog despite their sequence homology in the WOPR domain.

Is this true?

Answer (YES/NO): YES